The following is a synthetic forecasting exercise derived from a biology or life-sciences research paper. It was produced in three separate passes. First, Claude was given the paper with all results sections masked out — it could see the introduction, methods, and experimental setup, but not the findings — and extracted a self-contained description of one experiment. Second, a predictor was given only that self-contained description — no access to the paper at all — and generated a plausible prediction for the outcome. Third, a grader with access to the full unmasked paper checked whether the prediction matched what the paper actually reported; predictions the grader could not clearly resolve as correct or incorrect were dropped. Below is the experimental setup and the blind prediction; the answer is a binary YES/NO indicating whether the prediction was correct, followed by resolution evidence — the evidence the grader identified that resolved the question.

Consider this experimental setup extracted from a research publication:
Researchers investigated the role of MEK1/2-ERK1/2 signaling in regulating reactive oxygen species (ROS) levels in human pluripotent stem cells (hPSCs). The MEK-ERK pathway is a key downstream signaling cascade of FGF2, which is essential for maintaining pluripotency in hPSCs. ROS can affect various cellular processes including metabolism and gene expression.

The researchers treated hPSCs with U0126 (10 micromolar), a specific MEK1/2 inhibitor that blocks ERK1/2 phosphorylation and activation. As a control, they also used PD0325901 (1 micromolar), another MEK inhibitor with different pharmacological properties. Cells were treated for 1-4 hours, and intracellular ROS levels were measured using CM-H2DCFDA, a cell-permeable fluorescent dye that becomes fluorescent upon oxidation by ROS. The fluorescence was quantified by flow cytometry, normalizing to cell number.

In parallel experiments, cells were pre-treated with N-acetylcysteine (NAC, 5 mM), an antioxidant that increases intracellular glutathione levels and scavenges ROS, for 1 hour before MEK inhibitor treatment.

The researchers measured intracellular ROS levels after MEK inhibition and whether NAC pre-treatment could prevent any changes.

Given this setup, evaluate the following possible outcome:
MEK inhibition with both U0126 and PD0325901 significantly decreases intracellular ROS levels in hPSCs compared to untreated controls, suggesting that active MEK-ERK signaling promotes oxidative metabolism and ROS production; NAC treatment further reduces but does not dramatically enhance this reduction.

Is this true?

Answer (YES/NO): NO